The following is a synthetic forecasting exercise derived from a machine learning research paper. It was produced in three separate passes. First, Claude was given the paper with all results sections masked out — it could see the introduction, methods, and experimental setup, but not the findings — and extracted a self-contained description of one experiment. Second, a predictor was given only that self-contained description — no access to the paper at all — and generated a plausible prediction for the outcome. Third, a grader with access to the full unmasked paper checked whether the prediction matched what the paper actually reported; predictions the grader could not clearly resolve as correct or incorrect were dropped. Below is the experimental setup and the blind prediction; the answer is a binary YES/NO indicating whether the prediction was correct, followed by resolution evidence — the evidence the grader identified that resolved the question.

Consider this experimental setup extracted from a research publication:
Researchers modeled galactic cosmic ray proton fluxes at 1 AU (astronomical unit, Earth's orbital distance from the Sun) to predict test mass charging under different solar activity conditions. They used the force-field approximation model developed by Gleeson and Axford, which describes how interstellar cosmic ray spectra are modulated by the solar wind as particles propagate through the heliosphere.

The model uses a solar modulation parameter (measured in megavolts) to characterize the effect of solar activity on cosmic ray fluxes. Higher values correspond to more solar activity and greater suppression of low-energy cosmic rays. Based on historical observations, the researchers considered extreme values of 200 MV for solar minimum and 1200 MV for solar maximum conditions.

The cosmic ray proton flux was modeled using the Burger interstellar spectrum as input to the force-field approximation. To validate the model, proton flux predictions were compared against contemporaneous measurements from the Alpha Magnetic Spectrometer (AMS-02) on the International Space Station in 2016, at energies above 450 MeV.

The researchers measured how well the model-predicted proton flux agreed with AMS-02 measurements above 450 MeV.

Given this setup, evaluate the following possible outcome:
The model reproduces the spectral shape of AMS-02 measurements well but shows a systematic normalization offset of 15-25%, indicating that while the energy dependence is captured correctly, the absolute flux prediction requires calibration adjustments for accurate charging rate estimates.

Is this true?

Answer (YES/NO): NO